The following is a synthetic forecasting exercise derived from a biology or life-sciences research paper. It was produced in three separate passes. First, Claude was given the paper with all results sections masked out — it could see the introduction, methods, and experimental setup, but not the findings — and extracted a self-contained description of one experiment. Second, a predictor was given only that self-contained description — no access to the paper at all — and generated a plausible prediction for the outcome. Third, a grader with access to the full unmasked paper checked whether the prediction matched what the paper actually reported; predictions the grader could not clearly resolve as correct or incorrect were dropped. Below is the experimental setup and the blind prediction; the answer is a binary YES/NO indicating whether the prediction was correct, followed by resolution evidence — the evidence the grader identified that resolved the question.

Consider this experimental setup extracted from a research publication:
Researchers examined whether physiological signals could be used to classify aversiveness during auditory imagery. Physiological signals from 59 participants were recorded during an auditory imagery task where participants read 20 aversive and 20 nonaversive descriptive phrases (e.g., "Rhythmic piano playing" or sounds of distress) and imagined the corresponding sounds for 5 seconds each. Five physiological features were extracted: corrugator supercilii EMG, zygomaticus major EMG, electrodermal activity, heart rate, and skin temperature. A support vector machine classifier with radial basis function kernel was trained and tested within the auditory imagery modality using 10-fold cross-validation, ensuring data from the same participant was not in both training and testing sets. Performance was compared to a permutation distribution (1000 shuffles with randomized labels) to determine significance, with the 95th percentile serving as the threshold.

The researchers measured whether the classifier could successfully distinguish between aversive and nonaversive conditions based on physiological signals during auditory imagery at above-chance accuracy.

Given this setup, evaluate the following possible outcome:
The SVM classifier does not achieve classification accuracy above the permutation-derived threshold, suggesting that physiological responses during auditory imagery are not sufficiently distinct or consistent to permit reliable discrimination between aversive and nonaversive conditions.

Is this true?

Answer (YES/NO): YES